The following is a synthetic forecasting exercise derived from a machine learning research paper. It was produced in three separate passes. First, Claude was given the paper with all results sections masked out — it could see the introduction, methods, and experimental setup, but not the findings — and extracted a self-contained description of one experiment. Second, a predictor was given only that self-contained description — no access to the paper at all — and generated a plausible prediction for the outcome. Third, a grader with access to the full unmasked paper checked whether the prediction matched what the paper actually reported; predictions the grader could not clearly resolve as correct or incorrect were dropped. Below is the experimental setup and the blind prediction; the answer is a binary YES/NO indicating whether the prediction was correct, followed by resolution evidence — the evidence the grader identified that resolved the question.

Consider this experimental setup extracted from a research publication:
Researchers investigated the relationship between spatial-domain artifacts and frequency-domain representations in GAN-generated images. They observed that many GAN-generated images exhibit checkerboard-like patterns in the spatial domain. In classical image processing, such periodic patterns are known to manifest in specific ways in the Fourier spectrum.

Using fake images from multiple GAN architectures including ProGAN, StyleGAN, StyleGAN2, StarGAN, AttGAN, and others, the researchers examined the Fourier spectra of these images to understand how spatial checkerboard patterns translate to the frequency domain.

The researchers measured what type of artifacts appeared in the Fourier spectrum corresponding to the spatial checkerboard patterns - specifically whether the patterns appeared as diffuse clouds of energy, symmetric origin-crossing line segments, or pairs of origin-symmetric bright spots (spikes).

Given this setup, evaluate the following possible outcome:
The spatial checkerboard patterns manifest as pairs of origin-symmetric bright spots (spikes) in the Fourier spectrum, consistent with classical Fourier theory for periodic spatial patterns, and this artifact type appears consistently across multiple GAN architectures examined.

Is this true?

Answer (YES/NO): YES